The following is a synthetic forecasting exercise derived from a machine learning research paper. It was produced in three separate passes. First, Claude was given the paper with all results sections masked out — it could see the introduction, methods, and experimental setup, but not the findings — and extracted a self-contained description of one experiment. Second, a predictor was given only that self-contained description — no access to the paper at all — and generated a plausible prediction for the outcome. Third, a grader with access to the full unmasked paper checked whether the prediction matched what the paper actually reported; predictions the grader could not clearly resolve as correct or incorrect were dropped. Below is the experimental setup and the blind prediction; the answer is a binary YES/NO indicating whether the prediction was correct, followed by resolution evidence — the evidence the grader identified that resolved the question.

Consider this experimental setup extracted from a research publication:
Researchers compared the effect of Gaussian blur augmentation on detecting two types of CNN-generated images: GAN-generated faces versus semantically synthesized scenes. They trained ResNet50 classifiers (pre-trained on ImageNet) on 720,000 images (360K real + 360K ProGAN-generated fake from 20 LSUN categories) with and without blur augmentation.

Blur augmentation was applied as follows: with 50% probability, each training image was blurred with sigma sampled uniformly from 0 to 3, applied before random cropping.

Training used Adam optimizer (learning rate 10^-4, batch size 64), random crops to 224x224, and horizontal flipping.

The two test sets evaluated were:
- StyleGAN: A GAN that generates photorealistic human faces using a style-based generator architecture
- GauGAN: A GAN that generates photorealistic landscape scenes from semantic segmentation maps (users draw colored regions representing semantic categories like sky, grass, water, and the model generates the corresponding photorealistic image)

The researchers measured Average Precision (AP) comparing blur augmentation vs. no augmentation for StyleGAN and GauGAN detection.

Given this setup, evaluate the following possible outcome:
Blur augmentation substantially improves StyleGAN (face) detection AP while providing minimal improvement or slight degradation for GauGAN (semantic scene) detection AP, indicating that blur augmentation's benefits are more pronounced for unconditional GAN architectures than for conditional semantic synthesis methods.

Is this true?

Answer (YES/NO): NO